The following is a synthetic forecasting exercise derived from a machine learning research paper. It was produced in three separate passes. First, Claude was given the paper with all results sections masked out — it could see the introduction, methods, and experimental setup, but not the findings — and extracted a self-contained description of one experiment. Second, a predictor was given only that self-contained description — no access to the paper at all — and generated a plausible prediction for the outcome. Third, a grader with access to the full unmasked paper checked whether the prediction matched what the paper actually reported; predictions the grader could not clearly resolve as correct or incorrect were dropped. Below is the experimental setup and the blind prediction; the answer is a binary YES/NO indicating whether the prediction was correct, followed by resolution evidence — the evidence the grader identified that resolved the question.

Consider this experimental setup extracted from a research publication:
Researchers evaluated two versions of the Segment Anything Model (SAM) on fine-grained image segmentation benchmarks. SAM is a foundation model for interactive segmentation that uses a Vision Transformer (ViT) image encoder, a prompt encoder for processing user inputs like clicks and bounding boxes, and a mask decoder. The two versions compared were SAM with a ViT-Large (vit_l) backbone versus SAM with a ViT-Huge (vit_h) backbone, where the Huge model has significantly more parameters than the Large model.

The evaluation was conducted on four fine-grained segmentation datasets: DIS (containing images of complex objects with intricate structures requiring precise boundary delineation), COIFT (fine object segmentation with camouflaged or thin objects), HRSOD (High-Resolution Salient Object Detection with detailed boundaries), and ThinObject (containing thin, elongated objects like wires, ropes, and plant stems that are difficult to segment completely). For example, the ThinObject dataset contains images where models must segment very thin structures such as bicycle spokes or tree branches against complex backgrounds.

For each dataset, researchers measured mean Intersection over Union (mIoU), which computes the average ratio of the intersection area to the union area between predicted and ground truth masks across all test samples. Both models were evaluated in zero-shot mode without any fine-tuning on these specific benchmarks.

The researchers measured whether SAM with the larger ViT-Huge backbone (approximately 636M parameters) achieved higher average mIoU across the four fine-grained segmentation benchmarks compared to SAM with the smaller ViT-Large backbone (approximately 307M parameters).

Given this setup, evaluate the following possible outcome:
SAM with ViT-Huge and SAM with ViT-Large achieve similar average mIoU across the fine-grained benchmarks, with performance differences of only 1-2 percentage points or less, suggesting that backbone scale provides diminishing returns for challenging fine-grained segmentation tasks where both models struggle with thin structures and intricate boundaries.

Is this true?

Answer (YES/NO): NO